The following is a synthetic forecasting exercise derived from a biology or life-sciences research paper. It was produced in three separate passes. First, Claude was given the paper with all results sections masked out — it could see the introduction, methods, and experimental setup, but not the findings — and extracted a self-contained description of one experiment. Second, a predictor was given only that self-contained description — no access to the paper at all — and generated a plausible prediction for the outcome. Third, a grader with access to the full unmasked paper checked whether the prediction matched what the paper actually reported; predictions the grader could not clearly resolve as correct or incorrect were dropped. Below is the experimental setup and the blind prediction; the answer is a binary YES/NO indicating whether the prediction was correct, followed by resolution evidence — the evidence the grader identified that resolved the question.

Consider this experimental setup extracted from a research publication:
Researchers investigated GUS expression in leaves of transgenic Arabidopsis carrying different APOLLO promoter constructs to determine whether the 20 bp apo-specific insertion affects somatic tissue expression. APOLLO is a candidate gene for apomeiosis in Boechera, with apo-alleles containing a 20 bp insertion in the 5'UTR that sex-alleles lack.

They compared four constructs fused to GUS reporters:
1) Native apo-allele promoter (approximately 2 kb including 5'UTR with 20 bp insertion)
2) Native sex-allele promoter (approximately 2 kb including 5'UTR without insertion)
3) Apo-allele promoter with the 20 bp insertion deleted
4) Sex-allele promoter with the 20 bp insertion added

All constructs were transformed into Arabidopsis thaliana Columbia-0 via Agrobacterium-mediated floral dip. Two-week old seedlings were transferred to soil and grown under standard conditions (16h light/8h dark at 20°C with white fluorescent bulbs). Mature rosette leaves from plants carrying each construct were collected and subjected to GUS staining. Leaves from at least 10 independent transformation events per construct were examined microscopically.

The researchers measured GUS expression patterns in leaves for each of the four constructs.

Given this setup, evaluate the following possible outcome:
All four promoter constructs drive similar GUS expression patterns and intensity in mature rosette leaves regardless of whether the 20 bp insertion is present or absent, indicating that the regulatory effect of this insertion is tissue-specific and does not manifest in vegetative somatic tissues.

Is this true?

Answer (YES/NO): NO